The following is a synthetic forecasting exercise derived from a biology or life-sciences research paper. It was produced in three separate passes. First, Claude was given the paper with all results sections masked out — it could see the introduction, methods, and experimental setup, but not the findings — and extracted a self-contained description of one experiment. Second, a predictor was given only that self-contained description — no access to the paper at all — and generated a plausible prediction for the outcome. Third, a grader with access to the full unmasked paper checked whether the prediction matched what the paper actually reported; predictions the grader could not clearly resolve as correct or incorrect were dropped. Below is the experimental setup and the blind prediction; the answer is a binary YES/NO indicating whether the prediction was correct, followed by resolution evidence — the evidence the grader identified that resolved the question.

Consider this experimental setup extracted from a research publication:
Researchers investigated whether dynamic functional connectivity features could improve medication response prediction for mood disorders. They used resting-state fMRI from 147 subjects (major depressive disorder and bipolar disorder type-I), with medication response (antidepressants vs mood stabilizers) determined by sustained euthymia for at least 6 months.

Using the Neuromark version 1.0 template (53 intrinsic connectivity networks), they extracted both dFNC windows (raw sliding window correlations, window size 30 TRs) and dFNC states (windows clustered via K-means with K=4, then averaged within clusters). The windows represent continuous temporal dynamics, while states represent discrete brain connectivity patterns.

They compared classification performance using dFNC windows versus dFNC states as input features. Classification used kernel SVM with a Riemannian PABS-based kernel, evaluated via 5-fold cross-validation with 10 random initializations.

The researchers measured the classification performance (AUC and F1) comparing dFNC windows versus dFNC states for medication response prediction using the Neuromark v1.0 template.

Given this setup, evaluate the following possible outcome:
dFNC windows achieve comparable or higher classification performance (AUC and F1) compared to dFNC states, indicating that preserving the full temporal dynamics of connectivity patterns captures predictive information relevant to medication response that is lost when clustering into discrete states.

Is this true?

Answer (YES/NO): YES